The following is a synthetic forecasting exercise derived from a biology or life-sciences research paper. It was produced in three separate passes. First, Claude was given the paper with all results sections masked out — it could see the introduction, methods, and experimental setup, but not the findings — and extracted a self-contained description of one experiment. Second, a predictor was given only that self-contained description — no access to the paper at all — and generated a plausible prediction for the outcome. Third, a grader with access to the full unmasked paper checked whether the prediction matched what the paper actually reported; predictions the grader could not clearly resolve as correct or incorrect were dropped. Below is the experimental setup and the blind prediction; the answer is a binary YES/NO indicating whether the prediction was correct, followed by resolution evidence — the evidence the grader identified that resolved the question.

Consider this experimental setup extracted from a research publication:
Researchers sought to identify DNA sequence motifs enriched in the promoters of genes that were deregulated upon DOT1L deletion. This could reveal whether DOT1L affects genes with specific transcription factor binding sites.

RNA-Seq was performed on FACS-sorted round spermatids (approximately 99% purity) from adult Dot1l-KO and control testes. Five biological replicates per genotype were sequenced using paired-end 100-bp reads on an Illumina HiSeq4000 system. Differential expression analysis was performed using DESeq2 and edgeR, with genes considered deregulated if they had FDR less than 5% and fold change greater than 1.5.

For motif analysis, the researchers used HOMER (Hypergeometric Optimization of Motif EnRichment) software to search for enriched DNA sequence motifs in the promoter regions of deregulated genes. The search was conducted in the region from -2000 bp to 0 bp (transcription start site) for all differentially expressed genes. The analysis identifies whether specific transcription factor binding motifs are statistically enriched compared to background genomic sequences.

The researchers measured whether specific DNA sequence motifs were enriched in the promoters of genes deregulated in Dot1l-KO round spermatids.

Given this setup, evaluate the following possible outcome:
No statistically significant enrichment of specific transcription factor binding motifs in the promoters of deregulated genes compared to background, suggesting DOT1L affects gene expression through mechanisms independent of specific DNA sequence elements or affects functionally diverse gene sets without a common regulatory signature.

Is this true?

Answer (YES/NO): NO